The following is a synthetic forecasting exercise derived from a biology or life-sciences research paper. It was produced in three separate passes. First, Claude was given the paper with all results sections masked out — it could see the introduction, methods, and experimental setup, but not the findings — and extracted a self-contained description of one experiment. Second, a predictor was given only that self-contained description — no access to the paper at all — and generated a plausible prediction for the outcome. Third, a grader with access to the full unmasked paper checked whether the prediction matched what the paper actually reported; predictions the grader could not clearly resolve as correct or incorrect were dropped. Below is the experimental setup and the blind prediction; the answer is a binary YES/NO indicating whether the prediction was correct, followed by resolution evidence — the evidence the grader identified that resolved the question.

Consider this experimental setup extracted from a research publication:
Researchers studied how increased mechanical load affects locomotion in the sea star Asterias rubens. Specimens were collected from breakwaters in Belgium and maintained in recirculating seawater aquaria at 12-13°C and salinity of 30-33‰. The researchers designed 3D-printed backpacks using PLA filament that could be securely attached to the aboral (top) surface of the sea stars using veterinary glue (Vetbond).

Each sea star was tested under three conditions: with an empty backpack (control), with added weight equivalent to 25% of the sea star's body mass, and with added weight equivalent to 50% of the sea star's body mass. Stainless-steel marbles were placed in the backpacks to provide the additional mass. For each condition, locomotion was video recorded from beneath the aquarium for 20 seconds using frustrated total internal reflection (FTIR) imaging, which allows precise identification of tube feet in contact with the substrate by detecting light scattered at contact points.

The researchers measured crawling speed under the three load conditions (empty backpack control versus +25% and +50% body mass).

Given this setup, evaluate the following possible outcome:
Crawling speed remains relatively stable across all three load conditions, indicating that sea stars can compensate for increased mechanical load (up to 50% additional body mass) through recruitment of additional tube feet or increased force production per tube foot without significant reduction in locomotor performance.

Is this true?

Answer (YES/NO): NO